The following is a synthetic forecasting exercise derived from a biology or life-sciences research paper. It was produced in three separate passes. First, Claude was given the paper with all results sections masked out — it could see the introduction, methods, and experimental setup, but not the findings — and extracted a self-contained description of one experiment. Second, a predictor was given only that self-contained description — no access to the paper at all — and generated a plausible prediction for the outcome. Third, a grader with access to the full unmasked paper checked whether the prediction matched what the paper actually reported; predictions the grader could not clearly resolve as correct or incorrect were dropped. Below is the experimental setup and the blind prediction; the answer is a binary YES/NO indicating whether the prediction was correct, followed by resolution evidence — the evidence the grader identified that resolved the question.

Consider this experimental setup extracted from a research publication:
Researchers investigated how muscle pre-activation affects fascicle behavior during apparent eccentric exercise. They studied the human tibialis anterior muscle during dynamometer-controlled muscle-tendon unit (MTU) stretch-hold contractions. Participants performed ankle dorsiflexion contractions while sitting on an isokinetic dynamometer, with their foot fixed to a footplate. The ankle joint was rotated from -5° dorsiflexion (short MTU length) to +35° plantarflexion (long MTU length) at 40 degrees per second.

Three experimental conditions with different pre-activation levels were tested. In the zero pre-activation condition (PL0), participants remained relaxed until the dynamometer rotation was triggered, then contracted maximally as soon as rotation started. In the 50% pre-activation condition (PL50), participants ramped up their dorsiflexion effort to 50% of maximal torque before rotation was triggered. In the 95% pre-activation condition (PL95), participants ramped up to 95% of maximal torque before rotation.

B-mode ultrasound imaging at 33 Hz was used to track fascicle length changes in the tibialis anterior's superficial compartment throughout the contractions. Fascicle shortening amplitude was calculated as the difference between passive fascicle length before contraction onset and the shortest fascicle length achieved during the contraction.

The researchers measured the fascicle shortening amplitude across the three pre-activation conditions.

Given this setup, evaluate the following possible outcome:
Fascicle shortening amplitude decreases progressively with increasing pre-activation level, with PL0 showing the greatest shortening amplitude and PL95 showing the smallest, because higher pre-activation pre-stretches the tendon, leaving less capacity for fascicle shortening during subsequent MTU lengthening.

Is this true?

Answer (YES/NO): NO